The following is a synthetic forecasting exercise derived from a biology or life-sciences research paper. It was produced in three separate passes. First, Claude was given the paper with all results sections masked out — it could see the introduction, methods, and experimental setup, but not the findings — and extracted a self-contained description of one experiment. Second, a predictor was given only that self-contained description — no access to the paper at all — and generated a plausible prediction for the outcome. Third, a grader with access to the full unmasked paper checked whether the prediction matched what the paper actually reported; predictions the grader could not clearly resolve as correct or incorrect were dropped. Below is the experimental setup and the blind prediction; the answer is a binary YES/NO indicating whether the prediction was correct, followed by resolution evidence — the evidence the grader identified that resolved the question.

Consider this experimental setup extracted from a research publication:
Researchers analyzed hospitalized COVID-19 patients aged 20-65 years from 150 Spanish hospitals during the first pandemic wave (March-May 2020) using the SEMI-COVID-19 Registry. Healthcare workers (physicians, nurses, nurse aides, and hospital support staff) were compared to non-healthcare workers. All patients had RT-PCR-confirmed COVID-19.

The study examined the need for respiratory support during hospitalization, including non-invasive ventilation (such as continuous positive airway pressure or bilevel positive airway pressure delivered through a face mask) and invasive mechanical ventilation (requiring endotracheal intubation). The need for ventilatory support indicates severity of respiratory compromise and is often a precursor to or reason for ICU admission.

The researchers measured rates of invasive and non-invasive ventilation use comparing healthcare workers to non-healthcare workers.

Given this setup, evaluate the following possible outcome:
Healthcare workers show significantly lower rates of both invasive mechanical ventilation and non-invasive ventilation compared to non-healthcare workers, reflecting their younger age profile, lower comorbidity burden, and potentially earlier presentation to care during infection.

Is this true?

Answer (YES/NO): NO